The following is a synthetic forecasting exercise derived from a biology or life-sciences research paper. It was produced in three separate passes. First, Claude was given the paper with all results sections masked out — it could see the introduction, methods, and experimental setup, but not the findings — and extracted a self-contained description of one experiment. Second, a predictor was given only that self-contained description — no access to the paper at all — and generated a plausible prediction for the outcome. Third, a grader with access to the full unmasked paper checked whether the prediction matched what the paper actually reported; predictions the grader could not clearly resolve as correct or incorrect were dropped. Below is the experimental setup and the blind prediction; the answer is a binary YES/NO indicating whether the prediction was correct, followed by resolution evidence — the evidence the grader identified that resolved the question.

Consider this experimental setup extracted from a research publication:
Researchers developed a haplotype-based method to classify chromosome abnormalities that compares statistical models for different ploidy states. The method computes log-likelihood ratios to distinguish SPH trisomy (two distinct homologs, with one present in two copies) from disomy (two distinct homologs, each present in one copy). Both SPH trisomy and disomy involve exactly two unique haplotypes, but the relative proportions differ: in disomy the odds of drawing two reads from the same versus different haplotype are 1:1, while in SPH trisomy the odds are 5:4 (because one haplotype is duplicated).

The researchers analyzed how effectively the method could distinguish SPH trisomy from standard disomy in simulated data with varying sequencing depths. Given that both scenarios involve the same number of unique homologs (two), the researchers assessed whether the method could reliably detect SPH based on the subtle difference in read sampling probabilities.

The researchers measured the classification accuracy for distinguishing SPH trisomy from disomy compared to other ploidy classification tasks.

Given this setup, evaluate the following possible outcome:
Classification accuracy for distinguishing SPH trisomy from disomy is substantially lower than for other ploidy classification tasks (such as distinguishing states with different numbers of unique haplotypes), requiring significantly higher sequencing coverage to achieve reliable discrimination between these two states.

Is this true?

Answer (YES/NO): YES